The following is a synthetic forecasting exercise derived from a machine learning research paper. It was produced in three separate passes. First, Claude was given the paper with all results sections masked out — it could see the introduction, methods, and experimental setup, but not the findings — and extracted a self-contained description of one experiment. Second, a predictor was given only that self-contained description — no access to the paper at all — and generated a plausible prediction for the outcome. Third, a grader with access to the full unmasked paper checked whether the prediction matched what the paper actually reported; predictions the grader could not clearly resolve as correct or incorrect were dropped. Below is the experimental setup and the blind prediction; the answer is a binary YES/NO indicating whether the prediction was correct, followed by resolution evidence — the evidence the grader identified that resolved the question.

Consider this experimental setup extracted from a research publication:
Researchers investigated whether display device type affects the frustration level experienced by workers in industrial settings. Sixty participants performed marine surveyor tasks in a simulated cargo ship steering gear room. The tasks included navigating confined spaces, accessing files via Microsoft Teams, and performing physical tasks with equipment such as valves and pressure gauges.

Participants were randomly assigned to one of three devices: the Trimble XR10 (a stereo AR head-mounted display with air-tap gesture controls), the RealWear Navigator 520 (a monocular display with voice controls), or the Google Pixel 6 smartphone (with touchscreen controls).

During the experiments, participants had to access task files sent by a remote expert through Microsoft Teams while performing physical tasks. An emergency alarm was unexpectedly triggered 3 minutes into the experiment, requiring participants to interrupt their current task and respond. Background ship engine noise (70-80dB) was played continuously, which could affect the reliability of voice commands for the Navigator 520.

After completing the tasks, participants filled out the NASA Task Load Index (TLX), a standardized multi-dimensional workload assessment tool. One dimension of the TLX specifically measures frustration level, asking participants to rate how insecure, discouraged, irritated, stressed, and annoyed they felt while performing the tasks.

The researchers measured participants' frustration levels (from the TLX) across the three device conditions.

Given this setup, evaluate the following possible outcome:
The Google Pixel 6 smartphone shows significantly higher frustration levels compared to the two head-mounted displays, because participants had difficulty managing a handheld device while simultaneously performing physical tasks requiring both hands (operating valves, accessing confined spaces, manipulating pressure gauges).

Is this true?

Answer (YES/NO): NO